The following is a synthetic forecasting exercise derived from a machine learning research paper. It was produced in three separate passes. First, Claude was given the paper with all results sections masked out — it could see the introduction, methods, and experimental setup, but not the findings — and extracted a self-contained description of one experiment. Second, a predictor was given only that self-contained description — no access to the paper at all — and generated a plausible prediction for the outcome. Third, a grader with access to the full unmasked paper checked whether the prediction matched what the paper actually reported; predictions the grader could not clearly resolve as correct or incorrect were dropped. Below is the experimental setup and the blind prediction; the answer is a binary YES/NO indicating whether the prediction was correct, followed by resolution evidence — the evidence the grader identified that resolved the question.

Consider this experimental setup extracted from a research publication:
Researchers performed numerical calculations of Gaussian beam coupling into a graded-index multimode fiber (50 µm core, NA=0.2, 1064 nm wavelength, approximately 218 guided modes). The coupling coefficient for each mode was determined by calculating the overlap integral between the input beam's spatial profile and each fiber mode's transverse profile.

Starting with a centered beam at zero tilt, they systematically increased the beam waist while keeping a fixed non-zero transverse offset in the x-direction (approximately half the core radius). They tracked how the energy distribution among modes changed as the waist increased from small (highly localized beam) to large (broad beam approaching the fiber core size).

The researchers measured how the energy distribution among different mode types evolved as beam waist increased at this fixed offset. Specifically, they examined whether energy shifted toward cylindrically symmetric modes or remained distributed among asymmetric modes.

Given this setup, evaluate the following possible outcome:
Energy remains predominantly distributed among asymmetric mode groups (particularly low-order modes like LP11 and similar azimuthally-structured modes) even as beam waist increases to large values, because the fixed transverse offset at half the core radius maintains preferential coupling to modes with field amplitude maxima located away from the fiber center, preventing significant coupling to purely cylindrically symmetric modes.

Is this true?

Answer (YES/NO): NO